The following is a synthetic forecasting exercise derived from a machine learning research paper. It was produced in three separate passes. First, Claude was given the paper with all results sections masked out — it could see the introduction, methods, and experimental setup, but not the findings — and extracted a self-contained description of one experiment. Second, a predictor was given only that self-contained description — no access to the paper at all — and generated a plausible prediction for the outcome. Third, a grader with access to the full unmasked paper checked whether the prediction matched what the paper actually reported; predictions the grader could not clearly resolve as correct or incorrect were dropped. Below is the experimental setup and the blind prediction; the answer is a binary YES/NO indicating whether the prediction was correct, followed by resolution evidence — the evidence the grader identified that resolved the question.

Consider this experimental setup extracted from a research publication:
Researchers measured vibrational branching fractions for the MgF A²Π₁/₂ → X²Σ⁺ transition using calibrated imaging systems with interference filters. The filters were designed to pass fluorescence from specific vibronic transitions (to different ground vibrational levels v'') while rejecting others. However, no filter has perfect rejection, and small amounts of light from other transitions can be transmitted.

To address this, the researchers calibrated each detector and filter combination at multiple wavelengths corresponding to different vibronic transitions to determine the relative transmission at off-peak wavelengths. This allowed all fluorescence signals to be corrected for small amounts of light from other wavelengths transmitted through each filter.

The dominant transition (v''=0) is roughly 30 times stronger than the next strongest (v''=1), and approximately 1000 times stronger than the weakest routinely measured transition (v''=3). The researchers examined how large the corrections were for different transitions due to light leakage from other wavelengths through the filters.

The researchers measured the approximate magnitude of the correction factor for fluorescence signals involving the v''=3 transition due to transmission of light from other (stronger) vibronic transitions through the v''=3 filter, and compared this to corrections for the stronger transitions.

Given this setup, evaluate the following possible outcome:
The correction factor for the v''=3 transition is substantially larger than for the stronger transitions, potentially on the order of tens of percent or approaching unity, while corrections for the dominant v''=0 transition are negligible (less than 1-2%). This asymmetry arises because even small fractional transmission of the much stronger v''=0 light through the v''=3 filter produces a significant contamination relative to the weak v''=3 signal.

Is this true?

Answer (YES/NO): NO